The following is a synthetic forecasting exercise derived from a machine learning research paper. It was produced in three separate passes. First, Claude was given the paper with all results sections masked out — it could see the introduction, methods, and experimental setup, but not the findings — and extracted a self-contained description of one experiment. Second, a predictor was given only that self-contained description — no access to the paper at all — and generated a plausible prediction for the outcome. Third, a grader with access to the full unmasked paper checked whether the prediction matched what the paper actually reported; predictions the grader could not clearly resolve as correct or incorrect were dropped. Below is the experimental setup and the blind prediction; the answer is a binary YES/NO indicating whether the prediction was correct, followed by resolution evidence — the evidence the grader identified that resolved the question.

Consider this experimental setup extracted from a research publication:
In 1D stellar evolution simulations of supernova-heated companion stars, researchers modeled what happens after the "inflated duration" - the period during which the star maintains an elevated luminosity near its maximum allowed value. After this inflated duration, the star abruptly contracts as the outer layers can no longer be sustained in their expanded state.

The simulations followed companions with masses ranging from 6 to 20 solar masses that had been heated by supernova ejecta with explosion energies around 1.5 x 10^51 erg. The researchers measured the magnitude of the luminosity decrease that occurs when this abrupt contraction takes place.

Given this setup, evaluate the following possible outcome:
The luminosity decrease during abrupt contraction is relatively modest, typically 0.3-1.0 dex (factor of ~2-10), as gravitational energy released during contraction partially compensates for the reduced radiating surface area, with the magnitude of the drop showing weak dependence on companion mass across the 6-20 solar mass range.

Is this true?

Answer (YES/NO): YES